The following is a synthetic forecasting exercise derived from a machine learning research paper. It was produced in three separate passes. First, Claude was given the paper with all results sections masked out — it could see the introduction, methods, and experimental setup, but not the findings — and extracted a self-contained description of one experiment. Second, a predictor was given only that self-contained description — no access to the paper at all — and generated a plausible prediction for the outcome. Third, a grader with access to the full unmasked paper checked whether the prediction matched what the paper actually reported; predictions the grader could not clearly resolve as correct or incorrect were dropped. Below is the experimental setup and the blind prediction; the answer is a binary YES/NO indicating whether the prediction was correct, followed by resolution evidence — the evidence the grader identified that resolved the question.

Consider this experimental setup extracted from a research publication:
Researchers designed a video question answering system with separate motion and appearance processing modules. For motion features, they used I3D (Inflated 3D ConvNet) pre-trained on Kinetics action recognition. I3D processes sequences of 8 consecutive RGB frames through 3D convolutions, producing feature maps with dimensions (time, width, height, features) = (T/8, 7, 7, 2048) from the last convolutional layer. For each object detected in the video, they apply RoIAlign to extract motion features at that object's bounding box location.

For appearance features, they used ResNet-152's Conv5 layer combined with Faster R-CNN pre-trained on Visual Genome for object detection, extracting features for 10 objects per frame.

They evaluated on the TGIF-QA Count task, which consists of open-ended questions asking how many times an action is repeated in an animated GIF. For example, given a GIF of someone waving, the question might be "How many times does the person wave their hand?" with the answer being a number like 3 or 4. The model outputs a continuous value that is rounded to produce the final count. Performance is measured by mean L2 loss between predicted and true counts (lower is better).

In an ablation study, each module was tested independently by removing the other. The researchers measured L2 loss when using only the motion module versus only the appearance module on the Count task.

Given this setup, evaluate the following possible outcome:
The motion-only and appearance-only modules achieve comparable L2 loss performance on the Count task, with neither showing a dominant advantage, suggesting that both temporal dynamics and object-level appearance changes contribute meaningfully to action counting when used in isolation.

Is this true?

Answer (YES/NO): YES